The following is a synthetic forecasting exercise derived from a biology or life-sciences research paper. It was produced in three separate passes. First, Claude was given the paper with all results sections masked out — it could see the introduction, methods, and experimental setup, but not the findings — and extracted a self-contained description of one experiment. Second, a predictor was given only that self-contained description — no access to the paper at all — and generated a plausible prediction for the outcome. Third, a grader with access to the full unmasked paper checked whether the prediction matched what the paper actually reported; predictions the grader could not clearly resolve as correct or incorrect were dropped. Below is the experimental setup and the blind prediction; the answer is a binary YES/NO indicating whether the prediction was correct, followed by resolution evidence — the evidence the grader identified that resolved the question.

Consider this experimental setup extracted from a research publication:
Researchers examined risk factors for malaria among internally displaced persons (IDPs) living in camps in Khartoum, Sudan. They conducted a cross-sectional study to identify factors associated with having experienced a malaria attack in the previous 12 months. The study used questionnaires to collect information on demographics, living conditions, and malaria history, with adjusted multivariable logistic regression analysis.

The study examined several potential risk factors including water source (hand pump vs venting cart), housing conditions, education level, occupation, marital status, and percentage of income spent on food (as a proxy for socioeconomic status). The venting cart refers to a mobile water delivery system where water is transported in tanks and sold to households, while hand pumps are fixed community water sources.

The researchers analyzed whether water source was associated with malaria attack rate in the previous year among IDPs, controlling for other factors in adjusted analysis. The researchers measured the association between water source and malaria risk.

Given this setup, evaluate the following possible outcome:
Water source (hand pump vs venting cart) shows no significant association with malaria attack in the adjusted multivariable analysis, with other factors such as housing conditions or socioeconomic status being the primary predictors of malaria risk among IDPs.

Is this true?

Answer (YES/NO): NO